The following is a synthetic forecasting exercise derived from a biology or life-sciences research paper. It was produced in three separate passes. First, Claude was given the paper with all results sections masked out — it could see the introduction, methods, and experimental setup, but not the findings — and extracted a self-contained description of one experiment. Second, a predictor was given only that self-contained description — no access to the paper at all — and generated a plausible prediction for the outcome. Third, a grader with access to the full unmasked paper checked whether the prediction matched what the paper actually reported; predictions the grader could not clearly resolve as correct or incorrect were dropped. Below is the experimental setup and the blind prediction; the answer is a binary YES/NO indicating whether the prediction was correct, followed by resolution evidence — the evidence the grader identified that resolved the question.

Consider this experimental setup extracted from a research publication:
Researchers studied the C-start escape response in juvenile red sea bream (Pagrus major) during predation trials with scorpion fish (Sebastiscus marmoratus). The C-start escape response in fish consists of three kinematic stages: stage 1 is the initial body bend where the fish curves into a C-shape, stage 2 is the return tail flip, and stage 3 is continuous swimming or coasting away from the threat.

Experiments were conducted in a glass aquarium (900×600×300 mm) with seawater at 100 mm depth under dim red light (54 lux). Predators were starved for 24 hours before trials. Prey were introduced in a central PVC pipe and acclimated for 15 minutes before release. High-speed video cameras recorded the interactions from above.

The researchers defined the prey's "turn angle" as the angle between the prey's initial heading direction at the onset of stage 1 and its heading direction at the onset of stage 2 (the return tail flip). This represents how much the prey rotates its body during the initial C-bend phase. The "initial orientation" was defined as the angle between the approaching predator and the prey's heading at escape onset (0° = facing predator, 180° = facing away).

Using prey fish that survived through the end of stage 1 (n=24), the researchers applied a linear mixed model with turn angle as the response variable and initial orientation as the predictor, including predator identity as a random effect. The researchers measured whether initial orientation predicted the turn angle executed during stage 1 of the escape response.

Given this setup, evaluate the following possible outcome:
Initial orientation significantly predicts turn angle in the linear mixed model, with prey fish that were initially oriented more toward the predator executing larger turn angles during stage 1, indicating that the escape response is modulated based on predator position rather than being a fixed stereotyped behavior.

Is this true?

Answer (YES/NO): YES